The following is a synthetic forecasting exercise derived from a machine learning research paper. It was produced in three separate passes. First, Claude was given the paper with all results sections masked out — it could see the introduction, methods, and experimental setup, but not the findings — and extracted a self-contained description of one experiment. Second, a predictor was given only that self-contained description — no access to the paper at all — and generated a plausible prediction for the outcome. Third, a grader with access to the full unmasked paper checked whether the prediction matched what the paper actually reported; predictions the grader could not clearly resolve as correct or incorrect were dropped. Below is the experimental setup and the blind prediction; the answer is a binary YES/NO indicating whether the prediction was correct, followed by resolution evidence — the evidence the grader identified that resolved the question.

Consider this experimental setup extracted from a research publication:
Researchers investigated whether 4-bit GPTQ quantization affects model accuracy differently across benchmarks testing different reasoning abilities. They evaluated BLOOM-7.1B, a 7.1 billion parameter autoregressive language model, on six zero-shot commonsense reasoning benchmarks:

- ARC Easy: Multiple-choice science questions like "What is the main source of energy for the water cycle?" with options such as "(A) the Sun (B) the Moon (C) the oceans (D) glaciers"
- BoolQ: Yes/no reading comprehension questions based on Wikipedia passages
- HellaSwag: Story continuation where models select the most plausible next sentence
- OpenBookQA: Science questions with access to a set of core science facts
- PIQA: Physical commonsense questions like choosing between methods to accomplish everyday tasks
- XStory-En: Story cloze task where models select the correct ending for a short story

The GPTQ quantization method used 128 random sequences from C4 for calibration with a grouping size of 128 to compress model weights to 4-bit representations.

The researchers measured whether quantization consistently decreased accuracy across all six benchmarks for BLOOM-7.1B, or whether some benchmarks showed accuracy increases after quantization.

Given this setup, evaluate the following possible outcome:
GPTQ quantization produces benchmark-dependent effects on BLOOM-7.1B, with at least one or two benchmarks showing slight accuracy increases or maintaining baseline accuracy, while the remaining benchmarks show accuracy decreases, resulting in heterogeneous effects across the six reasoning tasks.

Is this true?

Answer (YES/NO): YES